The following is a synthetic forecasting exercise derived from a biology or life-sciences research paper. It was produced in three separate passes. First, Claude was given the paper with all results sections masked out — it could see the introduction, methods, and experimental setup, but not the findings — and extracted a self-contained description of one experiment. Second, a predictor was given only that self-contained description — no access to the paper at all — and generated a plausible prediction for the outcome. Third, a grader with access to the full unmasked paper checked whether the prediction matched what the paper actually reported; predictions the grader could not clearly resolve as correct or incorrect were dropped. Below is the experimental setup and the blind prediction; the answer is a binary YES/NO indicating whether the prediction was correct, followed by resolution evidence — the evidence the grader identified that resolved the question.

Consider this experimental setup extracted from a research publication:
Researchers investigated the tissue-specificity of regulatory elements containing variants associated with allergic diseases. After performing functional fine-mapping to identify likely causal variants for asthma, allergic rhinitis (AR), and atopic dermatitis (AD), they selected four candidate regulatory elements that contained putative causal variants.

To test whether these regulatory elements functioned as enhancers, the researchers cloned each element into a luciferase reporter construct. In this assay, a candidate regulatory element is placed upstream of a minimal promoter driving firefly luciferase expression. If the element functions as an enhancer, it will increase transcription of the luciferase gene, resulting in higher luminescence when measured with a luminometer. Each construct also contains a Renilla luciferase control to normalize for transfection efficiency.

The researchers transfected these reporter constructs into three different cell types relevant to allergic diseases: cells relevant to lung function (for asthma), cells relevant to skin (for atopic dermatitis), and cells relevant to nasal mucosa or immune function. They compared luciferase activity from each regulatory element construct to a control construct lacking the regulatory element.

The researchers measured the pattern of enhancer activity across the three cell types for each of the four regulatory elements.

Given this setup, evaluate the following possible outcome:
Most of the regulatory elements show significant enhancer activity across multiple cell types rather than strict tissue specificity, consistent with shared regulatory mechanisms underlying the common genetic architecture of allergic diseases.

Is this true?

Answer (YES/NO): NO